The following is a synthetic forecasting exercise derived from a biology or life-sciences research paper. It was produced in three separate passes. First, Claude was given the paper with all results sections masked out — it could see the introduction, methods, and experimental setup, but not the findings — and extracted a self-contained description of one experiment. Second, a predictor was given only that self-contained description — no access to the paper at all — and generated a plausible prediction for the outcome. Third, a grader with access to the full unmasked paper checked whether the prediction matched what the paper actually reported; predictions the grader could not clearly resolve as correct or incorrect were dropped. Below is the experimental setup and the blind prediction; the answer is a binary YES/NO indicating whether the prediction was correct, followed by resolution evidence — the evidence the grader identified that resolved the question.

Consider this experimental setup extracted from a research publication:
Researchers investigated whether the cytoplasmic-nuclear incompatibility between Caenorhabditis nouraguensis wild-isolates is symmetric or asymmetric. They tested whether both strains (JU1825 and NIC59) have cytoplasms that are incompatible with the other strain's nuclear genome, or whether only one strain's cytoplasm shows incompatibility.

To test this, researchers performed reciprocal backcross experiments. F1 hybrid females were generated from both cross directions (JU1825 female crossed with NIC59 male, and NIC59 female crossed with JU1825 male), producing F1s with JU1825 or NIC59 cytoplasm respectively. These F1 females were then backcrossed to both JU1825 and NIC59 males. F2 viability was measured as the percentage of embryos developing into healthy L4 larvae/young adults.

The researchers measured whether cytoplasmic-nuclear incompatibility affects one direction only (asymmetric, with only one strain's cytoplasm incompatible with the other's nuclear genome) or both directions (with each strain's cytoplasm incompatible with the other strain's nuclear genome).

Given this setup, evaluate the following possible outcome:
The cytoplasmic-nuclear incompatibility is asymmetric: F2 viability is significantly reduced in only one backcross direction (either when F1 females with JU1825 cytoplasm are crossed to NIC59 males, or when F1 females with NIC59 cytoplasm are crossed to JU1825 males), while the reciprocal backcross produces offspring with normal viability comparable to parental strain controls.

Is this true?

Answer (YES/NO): NO